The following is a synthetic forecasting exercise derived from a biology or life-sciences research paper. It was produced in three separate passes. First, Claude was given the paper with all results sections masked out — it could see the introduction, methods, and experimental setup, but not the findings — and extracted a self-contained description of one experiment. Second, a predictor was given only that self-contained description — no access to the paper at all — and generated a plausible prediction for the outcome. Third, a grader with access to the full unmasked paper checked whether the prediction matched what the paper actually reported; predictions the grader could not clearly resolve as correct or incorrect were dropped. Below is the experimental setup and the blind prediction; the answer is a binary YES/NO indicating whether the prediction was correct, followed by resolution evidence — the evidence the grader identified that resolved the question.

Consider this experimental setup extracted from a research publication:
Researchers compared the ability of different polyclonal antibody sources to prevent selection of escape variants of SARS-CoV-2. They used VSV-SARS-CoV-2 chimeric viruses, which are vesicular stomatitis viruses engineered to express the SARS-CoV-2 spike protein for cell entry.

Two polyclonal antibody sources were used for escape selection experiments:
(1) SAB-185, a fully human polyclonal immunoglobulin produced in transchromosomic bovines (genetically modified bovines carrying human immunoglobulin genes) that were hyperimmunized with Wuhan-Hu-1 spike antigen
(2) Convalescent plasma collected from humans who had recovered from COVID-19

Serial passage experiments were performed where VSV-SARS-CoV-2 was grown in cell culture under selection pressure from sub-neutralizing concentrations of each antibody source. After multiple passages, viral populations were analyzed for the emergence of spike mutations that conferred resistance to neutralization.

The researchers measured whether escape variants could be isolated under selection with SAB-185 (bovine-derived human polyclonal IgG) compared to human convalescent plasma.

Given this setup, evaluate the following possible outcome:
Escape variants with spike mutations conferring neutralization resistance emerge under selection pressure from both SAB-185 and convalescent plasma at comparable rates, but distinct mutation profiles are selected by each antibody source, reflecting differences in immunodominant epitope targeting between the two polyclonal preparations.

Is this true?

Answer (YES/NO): NO